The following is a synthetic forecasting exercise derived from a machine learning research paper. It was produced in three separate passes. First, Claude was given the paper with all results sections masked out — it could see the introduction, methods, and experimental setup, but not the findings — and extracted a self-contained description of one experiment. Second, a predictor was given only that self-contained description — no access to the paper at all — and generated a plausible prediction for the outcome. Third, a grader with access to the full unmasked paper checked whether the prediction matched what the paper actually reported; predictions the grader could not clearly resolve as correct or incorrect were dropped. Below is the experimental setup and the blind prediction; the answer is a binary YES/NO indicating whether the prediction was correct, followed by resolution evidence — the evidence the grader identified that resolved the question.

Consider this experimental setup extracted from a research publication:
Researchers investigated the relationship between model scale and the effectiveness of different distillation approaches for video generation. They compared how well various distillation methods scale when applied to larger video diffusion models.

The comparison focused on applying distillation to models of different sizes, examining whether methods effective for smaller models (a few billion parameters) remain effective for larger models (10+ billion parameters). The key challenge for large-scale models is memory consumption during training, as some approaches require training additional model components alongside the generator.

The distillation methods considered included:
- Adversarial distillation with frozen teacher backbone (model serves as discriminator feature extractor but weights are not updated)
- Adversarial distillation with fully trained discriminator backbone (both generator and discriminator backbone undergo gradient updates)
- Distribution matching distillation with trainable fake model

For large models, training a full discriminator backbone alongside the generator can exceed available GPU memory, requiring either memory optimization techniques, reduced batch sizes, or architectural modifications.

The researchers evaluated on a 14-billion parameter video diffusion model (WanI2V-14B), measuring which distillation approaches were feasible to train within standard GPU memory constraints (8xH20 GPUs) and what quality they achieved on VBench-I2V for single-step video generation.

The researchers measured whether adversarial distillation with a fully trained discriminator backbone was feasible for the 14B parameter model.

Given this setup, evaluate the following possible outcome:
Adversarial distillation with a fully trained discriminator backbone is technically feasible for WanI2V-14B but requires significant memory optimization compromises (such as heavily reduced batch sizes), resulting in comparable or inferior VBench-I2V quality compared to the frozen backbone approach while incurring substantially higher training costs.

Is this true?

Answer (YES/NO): NO